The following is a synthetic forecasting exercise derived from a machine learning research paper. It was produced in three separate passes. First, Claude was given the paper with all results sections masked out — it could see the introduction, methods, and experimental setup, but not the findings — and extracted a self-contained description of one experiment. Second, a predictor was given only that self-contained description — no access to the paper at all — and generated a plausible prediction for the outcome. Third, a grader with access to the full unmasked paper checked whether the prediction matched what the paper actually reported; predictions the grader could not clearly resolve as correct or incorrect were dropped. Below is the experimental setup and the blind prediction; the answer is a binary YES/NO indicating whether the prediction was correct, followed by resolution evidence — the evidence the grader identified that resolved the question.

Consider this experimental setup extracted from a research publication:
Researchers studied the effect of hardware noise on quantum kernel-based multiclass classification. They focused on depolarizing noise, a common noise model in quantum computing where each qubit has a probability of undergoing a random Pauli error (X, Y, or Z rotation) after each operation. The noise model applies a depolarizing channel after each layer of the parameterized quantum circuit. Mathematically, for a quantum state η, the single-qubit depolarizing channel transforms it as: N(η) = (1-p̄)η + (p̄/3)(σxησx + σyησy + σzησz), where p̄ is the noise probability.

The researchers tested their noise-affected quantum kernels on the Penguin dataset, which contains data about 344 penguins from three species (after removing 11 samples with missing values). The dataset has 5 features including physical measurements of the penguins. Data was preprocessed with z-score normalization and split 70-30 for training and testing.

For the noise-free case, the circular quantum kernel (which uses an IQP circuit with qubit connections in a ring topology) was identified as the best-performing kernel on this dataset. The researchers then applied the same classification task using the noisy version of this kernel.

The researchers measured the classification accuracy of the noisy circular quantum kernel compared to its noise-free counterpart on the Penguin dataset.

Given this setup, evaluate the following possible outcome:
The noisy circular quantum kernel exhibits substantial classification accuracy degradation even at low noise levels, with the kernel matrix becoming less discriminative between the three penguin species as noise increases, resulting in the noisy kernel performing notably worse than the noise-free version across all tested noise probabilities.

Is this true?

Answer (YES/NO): NO